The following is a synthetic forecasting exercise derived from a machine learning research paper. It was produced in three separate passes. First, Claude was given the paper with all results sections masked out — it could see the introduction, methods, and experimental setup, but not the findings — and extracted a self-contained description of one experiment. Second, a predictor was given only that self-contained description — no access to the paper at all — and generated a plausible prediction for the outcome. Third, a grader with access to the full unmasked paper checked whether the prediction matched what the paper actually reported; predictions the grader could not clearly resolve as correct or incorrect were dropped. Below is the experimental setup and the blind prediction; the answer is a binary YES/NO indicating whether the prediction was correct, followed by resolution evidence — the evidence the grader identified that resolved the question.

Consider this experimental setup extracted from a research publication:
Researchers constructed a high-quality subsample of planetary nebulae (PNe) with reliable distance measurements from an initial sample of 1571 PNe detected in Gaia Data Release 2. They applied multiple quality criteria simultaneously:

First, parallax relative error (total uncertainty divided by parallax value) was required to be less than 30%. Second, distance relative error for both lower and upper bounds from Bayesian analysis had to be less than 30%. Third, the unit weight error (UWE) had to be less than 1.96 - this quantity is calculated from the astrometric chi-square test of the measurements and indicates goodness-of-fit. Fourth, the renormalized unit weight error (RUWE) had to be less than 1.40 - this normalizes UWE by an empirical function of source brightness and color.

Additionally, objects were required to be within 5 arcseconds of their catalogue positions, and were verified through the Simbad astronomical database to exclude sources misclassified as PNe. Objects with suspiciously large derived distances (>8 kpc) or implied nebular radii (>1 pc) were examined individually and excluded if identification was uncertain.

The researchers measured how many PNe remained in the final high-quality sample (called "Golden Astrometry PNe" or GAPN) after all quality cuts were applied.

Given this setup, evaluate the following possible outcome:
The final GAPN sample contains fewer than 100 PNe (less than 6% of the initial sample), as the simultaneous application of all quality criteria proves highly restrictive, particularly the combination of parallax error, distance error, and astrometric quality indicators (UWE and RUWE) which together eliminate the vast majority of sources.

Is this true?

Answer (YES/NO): NO